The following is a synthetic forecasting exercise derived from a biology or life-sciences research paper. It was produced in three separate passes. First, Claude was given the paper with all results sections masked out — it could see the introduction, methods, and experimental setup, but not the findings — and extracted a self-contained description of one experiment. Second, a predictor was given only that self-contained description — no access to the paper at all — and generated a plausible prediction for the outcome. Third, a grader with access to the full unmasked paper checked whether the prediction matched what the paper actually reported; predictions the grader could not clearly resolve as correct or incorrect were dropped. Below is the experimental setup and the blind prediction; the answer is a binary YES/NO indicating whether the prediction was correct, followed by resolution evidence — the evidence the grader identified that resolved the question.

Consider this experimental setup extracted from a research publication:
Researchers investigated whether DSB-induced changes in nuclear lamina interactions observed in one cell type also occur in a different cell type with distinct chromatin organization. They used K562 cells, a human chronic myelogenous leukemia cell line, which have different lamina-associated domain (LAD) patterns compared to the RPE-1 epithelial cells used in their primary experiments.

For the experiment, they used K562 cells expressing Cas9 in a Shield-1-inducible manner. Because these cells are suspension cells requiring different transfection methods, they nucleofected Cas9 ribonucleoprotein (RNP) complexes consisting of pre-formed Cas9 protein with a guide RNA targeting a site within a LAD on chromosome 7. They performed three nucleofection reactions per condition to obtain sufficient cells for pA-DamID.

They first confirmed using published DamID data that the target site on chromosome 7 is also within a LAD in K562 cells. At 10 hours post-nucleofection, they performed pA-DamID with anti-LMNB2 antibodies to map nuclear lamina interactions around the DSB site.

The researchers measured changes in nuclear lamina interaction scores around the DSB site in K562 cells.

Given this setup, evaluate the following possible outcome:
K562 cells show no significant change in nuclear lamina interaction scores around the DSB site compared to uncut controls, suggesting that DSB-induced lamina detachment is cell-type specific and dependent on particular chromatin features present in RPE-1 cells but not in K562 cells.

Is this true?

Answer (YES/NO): NO